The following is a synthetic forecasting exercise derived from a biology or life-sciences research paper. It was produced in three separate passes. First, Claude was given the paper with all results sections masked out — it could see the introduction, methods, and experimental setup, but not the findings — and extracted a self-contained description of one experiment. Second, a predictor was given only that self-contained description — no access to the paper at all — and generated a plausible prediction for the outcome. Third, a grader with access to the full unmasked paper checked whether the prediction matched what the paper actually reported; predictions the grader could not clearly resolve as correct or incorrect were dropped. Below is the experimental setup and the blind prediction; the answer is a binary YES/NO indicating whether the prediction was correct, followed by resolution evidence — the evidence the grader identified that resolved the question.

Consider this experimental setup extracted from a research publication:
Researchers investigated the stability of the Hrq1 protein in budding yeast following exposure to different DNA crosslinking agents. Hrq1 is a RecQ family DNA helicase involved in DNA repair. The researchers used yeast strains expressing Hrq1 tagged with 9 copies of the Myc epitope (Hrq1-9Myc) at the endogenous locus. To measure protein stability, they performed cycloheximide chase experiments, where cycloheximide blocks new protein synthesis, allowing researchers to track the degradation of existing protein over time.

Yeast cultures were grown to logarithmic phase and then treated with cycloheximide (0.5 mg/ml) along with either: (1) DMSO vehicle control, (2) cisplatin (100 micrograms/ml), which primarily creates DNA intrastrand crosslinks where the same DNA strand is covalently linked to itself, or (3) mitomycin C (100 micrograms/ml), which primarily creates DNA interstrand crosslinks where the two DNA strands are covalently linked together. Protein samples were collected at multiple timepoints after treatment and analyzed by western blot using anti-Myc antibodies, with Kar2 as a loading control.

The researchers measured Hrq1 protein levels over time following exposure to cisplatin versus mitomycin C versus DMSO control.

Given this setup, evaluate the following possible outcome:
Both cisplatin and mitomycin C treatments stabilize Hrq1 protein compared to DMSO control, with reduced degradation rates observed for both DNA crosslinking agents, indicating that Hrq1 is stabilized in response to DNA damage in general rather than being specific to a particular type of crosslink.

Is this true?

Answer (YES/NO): NO